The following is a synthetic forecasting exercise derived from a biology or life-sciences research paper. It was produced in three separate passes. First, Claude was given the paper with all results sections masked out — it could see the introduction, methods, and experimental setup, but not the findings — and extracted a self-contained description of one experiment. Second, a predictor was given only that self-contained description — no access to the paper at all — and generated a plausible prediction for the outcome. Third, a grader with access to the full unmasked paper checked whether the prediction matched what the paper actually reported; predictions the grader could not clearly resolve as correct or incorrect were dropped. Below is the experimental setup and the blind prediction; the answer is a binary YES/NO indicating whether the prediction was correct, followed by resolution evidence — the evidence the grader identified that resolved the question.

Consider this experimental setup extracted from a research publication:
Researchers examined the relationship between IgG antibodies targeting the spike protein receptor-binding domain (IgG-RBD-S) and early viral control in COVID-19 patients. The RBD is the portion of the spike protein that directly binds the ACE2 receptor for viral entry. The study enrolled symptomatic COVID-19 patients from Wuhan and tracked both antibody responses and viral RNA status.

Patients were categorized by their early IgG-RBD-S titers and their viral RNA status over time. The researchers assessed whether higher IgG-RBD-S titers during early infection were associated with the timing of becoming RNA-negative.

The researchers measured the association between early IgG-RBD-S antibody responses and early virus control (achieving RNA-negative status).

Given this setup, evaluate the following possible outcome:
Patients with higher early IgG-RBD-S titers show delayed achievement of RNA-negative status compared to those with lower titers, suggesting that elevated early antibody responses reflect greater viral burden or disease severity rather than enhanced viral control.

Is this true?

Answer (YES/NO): NO